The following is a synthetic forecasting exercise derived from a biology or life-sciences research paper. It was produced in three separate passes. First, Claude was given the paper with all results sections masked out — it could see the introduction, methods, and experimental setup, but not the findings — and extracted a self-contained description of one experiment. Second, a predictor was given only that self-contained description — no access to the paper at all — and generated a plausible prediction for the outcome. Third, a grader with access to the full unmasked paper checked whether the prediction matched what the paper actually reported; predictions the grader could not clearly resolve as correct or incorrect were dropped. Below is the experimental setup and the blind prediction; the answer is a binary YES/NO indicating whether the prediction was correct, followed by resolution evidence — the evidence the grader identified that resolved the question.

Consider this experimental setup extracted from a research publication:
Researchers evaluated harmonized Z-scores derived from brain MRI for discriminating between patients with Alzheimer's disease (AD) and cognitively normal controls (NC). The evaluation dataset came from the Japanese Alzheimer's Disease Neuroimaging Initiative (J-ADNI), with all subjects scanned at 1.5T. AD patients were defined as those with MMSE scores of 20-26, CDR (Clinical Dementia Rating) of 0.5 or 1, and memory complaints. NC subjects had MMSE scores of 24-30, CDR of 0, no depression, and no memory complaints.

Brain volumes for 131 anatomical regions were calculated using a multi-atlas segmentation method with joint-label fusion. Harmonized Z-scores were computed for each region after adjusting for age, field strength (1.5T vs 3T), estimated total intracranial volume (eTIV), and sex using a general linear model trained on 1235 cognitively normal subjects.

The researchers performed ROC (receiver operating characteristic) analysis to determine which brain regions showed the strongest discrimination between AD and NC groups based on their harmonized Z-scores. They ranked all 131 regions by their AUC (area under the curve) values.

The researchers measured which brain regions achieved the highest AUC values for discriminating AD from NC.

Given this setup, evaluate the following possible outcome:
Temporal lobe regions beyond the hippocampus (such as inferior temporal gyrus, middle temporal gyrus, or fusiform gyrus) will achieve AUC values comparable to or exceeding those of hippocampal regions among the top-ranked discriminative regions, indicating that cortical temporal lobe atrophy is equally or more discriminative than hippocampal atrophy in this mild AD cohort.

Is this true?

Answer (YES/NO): NO